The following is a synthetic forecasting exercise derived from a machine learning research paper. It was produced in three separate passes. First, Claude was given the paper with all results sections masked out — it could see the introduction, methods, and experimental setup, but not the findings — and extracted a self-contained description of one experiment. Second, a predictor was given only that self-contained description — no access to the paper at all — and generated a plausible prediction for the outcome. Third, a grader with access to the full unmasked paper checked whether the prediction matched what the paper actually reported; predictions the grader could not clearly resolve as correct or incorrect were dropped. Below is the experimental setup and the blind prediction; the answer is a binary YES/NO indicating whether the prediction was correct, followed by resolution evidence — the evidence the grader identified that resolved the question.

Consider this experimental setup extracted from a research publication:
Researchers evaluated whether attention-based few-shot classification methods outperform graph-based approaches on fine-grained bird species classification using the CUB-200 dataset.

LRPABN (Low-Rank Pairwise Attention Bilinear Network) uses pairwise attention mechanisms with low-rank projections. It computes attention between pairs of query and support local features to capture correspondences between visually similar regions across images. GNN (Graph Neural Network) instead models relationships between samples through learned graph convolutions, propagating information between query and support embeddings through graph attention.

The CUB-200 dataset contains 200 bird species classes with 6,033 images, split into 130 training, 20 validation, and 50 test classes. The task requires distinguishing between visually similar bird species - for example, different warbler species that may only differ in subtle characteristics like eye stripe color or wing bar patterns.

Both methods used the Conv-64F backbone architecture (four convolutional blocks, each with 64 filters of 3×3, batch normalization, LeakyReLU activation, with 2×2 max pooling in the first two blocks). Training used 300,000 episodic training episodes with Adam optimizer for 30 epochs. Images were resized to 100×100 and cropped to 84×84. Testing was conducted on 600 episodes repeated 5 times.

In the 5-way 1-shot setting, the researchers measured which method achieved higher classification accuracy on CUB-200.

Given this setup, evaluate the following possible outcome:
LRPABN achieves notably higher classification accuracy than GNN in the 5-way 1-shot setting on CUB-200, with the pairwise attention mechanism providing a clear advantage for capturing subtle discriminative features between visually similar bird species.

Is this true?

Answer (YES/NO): YES